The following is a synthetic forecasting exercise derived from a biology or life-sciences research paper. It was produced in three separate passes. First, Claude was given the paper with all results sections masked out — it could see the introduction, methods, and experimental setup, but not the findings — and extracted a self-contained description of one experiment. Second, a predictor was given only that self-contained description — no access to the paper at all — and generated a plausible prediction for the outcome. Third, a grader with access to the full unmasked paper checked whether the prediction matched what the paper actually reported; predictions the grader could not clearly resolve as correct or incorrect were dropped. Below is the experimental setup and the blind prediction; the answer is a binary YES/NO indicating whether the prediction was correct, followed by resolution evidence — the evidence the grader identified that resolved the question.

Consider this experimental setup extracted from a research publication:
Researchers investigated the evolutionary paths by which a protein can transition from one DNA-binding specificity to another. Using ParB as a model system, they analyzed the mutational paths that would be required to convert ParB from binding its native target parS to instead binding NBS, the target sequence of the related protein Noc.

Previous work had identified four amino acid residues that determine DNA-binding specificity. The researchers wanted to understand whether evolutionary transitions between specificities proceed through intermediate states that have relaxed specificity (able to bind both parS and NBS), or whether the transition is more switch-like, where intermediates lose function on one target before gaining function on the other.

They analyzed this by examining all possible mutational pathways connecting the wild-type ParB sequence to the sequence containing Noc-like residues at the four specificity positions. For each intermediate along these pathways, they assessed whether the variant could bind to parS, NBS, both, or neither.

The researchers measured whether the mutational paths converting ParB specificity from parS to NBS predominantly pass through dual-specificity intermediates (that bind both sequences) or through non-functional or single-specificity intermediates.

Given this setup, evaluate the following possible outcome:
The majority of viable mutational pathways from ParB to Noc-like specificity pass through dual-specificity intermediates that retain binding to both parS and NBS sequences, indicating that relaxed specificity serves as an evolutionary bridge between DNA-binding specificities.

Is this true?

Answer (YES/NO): NO